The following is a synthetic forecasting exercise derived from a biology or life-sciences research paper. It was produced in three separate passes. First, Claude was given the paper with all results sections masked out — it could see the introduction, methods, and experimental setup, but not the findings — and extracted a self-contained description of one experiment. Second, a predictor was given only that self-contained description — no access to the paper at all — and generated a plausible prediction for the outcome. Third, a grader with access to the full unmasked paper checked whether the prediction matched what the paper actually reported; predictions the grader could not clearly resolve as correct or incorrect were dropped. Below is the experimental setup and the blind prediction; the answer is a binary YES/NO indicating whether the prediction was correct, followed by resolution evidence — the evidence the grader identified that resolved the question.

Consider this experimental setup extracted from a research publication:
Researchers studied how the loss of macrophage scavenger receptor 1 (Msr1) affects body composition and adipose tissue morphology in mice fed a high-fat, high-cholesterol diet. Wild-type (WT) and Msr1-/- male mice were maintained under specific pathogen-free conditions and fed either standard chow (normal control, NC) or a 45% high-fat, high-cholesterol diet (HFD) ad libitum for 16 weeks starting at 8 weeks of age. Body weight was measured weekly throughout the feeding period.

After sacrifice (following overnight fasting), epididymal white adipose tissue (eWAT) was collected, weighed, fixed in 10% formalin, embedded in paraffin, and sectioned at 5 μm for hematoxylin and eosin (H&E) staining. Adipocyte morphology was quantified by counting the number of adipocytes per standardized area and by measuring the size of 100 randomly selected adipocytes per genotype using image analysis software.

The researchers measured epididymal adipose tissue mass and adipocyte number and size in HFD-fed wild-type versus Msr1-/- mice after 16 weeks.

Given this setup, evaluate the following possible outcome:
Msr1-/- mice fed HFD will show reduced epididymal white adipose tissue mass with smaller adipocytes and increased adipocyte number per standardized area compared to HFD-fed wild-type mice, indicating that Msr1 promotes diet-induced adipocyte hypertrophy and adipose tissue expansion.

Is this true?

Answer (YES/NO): NO